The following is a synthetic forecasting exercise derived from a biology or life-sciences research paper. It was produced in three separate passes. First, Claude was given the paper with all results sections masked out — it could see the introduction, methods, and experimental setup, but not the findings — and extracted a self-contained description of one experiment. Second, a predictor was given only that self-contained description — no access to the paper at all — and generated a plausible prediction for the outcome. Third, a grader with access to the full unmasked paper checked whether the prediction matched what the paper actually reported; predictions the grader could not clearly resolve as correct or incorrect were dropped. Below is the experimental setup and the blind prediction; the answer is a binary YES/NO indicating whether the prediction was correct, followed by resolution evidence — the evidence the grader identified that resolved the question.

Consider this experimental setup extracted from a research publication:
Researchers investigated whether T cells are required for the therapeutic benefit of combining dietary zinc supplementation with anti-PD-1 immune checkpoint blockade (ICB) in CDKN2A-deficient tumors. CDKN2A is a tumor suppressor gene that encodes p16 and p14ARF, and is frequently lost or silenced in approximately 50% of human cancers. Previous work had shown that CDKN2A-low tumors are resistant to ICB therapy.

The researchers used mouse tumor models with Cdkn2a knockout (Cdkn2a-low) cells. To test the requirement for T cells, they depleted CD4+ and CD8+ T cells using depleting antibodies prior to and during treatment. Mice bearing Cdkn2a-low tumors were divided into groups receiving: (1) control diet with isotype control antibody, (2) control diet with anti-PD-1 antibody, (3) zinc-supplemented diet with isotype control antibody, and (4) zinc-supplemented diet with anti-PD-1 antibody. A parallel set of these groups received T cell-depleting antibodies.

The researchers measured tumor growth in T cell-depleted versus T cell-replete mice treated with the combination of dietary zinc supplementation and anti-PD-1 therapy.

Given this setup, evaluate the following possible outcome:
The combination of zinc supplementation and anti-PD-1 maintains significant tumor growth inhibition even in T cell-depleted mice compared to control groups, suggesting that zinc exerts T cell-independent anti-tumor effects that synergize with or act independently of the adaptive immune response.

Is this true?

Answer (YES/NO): YES